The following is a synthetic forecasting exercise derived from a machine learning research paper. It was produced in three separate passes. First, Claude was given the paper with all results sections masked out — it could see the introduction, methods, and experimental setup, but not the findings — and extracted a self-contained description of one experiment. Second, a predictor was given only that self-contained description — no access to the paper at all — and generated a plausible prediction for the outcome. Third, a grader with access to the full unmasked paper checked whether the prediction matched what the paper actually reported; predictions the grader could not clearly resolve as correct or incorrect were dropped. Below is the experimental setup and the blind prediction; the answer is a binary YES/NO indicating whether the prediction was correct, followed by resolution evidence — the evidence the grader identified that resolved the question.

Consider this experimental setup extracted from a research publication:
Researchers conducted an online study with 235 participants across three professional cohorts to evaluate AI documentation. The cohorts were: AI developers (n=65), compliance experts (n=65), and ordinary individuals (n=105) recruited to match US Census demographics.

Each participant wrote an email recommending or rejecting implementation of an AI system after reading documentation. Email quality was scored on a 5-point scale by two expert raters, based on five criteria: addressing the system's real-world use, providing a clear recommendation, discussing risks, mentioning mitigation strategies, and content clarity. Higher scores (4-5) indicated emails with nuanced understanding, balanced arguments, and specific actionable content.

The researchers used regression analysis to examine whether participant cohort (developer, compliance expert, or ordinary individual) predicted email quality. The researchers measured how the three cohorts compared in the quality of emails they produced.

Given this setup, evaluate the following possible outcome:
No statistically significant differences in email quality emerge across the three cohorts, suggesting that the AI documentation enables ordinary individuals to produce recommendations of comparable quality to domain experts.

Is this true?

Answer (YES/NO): NO